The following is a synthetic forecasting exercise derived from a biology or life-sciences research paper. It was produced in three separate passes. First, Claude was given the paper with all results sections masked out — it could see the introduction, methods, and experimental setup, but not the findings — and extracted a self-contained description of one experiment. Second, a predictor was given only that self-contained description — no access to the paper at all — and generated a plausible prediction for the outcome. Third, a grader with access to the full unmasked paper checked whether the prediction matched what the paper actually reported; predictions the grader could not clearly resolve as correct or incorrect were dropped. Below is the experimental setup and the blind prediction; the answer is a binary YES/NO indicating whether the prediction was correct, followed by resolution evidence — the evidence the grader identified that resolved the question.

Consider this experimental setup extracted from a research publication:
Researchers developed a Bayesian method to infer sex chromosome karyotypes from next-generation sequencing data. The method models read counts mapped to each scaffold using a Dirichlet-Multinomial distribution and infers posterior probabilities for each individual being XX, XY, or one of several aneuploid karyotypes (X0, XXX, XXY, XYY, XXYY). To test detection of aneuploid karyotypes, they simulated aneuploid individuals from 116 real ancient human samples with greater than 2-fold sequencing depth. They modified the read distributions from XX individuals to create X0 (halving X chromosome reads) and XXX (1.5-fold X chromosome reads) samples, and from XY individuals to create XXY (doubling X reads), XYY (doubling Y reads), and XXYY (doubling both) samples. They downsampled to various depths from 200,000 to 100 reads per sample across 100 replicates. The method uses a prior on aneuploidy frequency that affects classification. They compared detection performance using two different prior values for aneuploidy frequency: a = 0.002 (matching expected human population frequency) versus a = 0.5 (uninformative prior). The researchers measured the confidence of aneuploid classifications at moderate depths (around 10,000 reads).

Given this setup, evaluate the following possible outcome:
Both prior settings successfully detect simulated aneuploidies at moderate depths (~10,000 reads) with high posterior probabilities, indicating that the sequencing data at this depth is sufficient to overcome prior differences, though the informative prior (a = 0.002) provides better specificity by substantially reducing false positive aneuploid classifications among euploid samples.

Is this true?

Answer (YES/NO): NO